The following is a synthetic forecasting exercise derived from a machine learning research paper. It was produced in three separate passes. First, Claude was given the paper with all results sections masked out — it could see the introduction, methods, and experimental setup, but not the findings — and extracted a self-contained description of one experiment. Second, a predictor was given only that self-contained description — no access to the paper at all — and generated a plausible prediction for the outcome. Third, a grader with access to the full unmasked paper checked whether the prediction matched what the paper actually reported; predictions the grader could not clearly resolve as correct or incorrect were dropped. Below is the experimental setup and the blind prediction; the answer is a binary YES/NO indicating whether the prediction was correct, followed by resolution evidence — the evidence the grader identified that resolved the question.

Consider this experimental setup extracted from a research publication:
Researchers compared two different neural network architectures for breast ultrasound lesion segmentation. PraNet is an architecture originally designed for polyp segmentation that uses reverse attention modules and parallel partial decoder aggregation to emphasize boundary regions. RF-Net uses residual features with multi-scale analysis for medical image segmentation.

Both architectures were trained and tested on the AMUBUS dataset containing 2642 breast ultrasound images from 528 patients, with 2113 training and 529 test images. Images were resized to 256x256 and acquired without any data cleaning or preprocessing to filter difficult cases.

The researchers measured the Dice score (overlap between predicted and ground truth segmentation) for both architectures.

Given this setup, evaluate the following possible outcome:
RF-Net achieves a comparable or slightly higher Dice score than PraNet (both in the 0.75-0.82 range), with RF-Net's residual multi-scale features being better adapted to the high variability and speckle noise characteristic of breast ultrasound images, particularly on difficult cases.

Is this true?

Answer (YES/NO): NO